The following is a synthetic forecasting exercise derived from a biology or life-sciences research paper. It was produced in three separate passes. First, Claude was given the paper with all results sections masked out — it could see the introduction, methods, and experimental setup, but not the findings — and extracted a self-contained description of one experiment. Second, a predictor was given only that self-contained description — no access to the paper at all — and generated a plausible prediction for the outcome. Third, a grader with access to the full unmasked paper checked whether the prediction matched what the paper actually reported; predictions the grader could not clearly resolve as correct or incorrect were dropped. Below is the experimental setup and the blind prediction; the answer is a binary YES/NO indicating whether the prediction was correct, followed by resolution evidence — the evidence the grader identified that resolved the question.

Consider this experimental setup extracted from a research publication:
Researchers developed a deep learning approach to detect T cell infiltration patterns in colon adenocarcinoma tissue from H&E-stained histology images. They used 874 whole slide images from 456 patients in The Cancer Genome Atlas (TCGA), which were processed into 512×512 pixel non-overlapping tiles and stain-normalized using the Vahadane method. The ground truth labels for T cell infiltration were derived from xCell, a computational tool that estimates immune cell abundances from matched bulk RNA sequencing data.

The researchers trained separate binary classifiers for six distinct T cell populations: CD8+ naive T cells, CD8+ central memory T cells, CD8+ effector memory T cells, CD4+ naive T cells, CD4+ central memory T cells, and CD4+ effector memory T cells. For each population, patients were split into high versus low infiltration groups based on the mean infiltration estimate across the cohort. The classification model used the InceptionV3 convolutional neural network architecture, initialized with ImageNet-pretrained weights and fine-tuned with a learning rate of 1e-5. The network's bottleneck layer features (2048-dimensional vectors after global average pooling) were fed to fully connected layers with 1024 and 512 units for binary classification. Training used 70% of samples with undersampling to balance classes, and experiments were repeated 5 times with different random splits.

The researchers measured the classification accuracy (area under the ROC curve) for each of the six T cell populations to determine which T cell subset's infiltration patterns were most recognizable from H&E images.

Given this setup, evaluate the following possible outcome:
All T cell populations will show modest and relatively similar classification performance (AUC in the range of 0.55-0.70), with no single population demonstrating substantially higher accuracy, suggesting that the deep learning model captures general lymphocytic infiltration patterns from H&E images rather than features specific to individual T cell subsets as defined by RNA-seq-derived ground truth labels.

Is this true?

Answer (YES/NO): NO